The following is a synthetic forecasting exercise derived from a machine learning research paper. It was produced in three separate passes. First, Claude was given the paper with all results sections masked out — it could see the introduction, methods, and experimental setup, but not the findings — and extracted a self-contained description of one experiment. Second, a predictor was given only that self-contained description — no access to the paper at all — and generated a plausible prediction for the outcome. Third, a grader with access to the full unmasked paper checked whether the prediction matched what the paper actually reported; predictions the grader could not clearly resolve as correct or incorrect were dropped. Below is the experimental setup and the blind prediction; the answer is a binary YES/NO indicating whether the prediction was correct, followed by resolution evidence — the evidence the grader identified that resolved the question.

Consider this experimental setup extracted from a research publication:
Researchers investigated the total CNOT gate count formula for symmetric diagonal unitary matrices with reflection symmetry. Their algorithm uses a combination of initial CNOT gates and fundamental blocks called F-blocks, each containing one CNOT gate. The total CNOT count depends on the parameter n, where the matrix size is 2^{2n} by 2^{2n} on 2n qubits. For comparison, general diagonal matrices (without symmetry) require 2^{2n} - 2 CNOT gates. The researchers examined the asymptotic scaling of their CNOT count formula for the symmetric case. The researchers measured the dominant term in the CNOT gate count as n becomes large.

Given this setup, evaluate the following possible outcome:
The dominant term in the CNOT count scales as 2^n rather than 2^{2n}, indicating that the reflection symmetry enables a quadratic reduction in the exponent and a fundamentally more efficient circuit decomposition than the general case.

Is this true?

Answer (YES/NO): NO